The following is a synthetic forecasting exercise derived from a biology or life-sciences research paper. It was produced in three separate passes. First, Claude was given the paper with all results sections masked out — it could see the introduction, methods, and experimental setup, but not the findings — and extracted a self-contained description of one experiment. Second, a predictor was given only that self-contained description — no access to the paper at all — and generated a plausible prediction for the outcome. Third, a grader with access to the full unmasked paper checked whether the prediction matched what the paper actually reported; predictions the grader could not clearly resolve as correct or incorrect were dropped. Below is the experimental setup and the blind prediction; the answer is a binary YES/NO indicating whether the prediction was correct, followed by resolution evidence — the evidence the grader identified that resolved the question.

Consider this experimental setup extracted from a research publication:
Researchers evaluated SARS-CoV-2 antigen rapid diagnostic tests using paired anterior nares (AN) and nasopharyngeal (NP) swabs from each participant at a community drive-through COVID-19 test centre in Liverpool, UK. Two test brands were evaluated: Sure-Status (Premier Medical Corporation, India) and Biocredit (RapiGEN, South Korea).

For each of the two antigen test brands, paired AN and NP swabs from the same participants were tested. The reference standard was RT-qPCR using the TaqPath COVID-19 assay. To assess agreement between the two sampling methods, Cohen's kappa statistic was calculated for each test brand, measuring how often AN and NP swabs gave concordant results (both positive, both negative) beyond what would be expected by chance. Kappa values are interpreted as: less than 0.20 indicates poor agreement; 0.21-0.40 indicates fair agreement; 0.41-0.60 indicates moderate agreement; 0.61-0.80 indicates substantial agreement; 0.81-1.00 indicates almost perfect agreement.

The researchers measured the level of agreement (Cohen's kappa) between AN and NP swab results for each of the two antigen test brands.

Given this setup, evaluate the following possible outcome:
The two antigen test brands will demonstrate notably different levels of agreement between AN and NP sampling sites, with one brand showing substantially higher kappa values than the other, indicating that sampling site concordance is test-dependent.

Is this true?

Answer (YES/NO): NO